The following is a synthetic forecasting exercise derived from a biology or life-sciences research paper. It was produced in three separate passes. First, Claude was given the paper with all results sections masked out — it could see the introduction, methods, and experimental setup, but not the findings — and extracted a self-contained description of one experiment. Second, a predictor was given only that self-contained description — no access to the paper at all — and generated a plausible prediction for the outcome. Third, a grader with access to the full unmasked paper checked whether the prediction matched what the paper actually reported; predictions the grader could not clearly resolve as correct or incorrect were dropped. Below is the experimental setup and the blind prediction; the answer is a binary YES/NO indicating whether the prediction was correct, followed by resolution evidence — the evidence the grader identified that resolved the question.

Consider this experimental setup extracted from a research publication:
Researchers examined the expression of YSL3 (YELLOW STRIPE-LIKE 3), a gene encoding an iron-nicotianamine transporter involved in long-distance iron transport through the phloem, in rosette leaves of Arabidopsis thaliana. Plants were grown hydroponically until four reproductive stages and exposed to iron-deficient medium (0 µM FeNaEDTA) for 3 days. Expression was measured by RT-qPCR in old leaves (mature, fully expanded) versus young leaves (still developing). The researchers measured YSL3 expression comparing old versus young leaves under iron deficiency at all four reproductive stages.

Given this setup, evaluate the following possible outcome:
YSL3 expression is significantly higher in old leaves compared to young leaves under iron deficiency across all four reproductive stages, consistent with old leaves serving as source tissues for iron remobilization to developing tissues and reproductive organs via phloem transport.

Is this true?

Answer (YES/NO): YES